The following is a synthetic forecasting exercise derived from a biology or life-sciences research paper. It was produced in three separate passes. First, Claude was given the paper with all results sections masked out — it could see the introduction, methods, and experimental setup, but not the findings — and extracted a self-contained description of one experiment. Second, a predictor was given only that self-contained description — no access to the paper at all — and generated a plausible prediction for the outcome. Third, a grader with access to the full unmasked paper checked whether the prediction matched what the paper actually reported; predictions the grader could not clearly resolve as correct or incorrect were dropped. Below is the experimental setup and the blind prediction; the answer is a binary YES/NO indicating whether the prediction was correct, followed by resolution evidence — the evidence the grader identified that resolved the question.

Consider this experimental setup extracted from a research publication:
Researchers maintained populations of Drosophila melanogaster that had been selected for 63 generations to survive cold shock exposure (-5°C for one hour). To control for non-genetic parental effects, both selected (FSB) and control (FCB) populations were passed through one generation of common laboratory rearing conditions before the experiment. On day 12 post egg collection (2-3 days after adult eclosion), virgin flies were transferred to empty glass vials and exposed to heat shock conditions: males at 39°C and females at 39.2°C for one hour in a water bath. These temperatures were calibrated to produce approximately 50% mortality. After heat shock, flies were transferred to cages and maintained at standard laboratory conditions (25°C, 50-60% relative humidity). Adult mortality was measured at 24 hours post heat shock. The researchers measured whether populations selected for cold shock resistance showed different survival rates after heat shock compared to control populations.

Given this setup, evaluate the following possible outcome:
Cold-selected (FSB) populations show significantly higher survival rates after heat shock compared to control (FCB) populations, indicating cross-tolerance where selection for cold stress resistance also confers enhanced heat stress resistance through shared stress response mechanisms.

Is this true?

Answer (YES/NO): YES